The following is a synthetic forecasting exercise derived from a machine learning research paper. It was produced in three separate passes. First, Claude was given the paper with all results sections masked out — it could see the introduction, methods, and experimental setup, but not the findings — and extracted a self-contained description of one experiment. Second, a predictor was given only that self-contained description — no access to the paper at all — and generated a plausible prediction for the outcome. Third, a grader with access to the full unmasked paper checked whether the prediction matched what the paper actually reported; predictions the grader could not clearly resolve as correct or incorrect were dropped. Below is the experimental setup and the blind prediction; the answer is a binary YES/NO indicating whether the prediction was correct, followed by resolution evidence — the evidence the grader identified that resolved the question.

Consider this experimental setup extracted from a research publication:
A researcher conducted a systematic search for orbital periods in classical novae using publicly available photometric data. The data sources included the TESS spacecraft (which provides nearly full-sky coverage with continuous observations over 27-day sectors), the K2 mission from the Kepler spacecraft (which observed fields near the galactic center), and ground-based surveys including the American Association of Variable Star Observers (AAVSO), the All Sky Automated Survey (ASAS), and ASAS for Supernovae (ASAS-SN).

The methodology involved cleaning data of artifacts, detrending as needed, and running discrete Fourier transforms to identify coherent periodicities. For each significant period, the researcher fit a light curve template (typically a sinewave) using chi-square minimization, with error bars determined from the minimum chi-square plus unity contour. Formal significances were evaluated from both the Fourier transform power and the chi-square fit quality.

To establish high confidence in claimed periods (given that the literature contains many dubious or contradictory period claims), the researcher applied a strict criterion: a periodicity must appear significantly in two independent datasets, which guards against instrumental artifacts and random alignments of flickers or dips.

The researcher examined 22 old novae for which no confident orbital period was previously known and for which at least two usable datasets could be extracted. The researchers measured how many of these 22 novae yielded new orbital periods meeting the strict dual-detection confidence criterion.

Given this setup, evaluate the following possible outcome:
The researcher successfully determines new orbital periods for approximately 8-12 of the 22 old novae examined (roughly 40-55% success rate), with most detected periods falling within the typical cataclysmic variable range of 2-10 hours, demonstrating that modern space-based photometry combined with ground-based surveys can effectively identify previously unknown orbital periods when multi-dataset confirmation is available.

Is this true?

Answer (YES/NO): YES